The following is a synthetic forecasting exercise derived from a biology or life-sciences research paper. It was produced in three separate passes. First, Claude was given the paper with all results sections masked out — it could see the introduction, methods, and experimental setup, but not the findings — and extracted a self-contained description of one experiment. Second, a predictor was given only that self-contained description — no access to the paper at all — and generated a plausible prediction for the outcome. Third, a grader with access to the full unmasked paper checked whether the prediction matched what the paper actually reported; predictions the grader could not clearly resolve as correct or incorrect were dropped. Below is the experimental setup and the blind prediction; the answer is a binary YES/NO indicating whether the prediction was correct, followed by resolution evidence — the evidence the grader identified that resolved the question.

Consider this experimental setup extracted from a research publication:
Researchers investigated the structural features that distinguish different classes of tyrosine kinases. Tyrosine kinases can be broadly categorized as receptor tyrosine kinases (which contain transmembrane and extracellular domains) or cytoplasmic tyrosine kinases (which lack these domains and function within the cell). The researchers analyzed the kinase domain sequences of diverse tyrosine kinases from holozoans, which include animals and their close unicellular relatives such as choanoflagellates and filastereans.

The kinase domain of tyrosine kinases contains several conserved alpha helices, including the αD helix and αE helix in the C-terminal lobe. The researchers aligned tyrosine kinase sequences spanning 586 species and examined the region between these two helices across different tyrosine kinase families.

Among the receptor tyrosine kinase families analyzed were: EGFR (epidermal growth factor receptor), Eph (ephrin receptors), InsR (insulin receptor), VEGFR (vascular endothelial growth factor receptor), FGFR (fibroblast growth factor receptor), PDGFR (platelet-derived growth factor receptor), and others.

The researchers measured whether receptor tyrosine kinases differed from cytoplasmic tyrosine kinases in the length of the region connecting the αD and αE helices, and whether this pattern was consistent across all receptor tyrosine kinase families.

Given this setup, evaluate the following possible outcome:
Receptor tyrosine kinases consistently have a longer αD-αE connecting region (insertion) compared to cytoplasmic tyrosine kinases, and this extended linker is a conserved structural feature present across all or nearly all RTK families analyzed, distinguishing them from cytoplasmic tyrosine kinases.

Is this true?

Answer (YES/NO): NO